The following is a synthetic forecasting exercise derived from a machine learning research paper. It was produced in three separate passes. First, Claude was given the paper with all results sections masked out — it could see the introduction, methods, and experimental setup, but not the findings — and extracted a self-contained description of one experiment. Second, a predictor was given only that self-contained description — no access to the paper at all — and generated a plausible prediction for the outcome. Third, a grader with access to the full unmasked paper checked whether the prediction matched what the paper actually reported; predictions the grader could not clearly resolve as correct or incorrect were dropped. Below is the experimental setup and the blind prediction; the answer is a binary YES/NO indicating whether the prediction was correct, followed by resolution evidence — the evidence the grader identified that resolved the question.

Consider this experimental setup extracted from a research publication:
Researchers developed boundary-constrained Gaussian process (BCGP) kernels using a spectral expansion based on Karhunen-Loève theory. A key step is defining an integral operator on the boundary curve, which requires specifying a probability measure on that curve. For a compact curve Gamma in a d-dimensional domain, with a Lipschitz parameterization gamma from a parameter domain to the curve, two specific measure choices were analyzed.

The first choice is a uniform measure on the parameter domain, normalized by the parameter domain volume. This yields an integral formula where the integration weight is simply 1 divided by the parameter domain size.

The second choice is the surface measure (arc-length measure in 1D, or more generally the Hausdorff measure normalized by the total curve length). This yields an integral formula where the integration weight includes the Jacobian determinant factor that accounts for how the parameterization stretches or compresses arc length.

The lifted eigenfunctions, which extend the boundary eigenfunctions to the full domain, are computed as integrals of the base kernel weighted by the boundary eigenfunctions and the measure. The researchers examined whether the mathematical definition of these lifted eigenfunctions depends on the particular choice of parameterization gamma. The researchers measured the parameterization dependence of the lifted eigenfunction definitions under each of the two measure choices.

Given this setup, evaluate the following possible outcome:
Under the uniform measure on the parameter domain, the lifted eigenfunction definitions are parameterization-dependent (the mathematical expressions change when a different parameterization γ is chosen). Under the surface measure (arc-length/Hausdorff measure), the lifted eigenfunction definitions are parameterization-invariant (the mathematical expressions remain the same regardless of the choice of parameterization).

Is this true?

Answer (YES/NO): YES